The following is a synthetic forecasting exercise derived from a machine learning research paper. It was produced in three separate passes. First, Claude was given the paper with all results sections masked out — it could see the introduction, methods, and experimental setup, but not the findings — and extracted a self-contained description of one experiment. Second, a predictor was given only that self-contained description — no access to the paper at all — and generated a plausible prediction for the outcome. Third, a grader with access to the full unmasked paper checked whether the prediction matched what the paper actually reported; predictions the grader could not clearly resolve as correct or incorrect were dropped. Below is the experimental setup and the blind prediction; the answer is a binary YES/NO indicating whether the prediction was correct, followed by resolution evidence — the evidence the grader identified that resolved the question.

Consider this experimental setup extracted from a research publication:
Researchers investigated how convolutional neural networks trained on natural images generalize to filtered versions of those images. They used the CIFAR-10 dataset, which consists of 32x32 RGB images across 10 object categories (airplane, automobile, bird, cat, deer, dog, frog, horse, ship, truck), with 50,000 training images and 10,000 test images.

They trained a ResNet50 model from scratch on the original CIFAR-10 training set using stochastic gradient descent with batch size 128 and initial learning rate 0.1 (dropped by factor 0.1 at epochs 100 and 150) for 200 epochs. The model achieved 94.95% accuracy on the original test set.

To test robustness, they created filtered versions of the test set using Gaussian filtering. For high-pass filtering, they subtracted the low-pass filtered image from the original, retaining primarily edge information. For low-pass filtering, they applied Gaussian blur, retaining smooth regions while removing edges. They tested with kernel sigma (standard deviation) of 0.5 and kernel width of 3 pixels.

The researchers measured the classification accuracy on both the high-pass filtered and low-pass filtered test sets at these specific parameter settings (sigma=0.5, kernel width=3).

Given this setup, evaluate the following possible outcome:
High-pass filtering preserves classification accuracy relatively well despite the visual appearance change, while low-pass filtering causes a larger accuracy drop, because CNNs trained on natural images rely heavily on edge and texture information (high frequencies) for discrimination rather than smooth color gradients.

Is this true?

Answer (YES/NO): NO